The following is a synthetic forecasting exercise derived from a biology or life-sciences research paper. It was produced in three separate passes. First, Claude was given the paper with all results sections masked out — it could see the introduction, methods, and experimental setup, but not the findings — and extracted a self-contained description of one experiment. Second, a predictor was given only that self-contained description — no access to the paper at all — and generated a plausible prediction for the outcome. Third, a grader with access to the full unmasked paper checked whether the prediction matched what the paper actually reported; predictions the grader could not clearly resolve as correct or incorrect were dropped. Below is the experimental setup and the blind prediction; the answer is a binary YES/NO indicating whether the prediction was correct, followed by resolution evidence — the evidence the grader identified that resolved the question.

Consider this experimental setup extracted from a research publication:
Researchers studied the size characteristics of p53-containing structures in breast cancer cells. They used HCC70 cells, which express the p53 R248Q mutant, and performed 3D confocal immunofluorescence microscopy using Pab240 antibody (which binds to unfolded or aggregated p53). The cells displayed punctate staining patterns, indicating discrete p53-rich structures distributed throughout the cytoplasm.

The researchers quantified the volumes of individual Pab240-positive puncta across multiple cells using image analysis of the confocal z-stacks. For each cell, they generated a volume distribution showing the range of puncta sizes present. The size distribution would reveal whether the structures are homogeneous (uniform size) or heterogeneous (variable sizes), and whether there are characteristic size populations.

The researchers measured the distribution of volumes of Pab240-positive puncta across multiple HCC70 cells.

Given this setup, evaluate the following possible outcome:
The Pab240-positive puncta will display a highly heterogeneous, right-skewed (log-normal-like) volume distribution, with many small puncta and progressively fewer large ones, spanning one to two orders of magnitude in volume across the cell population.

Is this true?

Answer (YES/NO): NO